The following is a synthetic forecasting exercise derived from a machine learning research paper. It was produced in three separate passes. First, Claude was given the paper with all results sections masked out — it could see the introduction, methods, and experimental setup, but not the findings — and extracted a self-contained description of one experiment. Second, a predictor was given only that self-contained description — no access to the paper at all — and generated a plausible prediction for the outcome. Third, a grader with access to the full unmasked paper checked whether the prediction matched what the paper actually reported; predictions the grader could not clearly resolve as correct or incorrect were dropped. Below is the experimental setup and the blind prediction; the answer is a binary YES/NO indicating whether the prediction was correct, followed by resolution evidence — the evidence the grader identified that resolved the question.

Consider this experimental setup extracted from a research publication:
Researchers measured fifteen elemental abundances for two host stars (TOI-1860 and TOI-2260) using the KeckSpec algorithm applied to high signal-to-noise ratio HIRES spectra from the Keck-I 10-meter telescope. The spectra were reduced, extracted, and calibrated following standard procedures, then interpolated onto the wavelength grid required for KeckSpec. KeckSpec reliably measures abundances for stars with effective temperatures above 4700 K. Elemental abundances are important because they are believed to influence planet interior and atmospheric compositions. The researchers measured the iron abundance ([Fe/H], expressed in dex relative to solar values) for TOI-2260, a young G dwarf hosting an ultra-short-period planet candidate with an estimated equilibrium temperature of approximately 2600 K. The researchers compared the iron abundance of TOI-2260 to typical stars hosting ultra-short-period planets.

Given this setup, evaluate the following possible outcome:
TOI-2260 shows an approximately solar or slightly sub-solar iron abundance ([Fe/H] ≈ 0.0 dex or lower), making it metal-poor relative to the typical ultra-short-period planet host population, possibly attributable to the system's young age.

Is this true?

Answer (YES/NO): NO